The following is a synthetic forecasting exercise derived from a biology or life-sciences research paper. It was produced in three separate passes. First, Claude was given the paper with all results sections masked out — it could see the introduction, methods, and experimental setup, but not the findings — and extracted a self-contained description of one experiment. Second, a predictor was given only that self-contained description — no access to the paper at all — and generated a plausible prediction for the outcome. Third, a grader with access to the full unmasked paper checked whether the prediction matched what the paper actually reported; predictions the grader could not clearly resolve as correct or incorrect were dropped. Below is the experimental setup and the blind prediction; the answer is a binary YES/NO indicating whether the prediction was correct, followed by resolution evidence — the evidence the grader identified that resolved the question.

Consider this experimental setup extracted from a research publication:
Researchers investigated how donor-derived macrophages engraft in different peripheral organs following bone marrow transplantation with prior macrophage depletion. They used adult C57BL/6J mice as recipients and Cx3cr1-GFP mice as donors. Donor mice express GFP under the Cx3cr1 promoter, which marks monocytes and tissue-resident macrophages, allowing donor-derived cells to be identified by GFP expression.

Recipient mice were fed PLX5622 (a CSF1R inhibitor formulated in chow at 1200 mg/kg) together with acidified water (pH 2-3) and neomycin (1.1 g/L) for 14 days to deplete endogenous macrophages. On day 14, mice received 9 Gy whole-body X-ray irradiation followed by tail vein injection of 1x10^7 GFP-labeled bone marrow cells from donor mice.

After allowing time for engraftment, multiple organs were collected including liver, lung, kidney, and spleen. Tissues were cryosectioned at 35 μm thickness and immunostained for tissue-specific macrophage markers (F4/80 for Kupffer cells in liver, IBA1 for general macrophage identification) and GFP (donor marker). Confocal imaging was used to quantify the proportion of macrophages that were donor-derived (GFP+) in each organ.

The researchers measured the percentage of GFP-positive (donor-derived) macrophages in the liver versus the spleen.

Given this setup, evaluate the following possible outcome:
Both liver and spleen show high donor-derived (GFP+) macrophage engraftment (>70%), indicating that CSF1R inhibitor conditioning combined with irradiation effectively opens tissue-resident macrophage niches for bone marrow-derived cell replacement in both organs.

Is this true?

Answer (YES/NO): NO